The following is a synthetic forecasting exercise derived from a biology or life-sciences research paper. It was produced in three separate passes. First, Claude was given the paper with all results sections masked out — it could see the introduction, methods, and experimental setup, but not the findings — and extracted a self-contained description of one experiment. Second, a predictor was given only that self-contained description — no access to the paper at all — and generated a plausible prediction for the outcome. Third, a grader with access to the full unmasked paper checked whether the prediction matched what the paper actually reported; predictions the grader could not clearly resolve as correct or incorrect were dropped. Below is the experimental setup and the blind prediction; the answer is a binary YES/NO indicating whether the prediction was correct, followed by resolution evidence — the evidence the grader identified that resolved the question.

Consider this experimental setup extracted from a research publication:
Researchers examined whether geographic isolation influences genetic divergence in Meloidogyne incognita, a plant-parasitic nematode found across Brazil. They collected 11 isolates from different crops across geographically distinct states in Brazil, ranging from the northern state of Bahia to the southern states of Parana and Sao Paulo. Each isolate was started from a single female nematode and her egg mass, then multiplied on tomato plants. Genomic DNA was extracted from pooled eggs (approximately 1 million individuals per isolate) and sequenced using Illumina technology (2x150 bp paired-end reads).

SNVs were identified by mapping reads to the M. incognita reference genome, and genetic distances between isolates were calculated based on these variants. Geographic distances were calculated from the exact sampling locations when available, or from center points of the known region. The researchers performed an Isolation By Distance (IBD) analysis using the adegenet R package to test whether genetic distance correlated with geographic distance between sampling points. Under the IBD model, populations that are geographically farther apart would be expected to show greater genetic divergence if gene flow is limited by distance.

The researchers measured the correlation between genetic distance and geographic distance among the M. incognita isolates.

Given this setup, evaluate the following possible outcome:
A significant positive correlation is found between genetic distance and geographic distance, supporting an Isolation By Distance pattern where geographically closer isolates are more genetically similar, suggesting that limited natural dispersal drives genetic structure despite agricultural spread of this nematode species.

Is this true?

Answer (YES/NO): NO